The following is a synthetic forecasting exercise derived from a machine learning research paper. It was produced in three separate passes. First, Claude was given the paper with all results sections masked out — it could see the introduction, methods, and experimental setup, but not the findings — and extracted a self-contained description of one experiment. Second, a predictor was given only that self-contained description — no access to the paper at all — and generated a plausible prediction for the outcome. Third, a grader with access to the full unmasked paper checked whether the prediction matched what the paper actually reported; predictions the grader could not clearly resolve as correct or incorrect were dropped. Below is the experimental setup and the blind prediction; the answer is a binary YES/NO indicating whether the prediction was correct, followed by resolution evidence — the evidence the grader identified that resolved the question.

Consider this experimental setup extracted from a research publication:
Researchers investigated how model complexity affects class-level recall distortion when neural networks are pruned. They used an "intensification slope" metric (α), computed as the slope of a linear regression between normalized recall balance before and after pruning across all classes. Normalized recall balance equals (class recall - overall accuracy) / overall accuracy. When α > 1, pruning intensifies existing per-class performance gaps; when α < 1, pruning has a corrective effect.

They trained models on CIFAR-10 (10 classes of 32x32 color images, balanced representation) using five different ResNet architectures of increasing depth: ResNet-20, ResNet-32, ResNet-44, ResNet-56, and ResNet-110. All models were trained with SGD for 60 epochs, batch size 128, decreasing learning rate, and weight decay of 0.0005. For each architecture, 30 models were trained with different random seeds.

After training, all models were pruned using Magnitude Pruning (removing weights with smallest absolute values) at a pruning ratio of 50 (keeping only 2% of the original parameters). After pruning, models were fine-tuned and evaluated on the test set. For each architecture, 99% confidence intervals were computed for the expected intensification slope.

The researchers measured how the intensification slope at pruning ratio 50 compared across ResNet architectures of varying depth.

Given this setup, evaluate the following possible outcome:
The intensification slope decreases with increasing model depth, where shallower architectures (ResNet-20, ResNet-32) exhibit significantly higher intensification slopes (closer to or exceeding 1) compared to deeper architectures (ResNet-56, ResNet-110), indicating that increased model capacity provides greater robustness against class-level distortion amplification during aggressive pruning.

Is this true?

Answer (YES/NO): YES